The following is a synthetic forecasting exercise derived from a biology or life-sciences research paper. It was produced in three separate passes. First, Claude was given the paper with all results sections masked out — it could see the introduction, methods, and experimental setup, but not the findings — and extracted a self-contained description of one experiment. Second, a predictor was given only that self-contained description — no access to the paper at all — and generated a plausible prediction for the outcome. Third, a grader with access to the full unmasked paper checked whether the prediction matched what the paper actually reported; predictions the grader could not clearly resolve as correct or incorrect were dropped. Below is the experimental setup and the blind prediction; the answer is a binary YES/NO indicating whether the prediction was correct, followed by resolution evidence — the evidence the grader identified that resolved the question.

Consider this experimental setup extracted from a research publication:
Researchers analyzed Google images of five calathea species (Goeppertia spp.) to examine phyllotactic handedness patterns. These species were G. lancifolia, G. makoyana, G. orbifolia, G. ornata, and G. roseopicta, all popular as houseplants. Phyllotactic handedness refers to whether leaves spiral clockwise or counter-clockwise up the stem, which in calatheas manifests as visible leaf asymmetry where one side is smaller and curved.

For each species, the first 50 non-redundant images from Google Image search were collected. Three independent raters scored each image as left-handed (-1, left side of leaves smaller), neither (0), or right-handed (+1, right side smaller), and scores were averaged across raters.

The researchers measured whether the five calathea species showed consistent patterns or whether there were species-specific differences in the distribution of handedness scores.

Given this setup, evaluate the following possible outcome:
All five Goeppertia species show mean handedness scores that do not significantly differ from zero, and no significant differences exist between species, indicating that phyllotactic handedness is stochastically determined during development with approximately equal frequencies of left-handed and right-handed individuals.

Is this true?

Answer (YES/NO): NO